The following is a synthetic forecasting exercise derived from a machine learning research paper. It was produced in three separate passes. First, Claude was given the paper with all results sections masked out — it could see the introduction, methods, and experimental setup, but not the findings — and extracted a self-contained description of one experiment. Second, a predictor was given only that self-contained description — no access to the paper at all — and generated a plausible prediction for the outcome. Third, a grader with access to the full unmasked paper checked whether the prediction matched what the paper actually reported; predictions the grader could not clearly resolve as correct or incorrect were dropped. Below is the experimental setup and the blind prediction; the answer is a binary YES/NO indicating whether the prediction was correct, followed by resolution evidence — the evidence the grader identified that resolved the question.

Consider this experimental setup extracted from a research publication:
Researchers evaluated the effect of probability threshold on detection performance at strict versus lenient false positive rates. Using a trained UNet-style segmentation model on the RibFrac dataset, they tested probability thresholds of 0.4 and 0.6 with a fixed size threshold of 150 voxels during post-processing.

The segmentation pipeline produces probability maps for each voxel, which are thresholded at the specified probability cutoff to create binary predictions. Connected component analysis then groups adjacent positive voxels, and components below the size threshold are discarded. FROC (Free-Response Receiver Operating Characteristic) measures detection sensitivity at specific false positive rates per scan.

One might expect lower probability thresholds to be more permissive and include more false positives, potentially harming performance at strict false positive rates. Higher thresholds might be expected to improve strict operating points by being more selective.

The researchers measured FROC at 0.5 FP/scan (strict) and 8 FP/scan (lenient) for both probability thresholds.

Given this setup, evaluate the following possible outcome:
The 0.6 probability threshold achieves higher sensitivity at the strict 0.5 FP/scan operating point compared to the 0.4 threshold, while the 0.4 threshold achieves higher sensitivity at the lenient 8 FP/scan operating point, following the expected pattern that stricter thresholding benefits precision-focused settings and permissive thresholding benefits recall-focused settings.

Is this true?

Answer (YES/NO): NO